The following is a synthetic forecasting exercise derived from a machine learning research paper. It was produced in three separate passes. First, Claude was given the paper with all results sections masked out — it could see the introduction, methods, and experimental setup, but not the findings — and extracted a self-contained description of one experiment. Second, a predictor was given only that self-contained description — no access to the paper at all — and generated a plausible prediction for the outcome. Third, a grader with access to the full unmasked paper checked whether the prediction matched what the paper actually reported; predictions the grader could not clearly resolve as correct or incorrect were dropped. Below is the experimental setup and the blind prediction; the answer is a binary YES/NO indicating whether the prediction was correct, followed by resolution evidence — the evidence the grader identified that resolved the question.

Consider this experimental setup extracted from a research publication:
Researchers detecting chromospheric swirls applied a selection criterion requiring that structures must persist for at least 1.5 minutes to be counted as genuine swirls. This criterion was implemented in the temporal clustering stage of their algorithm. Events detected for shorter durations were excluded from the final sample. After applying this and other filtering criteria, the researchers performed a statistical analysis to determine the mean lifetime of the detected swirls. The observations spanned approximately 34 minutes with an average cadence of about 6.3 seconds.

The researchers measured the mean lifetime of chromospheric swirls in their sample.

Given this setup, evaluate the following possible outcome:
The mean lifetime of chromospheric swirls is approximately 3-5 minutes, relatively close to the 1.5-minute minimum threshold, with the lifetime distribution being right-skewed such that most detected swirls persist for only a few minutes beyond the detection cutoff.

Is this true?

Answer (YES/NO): NO